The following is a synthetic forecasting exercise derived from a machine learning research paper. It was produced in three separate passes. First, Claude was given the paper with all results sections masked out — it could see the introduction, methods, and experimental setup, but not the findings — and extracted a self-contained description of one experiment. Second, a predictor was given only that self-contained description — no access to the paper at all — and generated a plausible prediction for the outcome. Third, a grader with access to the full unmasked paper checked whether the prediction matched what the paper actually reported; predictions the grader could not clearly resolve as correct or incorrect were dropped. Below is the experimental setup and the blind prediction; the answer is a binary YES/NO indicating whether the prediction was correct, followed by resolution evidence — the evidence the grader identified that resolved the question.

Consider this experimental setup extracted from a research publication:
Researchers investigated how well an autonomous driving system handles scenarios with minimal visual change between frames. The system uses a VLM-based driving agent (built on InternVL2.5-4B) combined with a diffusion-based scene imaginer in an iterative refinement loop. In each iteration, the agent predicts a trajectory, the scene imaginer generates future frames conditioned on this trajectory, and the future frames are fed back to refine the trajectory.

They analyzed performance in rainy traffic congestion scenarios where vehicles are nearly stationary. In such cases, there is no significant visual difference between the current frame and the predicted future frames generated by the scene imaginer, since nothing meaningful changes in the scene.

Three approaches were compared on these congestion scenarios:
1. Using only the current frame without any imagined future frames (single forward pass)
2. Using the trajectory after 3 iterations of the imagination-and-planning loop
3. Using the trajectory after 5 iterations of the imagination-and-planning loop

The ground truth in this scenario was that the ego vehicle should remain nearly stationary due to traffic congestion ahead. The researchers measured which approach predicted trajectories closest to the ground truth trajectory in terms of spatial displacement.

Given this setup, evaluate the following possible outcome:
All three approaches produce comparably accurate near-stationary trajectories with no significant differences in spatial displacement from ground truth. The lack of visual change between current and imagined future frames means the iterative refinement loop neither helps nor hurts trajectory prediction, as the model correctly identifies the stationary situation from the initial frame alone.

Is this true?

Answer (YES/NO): NO